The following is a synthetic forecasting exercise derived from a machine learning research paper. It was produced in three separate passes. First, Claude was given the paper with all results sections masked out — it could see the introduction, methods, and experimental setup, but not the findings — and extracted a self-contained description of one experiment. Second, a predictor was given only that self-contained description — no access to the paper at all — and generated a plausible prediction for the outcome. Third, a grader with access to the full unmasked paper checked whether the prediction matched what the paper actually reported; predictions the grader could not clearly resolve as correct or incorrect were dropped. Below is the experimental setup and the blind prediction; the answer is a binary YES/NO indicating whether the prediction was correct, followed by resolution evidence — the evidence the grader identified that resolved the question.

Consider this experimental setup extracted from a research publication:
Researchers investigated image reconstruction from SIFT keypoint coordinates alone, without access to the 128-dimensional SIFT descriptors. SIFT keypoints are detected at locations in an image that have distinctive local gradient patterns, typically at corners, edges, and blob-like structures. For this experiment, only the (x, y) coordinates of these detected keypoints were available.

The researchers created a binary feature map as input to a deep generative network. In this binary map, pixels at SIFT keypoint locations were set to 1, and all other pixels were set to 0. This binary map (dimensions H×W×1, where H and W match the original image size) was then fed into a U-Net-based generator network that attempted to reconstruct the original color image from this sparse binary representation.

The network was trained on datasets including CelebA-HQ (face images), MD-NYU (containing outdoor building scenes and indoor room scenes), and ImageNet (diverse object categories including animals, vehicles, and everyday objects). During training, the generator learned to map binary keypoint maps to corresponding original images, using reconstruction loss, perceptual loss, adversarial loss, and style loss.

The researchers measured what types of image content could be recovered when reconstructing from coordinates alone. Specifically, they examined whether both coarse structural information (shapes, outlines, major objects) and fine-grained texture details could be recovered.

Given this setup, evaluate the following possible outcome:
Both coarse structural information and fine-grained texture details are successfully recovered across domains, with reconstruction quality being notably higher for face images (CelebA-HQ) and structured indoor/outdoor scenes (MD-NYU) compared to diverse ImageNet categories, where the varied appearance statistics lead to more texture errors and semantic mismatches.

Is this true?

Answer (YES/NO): NO